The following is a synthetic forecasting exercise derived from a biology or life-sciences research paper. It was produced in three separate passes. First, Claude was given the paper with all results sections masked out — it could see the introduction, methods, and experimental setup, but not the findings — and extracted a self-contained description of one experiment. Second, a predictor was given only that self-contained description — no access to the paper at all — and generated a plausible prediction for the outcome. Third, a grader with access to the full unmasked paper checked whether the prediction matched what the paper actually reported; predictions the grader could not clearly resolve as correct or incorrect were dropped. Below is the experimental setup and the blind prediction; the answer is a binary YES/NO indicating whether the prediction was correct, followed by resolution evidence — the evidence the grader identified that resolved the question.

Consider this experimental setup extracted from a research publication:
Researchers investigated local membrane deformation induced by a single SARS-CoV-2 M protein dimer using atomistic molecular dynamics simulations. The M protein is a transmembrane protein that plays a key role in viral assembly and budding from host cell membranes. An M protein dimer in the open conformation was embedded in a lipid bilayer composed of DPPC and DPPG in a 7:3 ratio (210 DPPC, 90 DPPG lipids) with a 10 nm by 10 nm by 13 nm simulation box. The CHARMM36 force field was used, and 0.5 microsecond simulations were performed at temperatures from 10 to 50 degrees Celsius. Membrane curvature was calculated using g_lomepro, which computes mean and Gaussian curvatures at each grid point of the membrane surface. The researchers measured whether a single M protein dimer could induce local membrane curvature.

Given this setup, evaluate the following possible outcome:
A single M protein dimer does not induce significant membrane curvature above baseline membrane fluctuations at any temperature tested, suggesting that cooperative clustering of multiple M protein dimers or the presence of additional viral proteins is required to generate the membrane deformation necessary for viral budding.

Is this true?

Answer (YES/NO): NO